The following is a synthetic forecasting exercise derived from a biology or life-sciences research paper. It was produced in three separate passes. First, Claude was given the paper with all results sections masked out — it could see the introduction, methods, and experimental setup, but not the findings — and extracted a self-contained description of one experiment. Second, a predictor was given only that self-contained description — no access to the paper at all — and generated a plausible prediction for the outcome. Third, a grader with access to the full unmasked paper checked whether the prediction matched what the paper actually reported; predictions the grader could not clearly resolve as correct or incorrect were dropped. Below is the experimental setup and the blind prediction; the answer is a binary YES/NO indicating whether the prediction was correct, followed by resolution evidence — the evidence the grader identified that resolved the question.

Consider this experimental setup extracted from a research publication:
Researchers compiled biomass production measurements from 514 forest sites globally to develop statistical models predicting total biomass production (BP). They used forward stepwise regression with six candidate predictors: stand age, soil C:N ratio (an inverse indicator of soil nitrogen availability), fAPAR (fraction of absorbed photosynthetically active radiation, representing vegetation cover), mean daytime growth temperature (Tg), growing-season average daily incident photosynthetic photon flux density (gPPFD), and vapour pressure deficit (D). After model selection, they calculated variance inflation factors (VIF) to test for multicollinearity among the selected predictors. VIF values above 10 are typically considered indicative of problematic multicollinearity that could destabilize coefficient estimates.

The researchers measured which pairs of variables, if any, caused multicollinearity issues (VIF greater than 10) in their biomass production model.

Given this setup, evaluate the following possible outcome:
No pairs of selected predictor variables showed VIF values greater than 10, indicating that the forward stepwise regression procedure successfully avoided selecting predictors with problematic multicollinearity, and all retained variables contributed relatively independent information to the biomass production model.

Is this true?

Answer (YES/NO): NO